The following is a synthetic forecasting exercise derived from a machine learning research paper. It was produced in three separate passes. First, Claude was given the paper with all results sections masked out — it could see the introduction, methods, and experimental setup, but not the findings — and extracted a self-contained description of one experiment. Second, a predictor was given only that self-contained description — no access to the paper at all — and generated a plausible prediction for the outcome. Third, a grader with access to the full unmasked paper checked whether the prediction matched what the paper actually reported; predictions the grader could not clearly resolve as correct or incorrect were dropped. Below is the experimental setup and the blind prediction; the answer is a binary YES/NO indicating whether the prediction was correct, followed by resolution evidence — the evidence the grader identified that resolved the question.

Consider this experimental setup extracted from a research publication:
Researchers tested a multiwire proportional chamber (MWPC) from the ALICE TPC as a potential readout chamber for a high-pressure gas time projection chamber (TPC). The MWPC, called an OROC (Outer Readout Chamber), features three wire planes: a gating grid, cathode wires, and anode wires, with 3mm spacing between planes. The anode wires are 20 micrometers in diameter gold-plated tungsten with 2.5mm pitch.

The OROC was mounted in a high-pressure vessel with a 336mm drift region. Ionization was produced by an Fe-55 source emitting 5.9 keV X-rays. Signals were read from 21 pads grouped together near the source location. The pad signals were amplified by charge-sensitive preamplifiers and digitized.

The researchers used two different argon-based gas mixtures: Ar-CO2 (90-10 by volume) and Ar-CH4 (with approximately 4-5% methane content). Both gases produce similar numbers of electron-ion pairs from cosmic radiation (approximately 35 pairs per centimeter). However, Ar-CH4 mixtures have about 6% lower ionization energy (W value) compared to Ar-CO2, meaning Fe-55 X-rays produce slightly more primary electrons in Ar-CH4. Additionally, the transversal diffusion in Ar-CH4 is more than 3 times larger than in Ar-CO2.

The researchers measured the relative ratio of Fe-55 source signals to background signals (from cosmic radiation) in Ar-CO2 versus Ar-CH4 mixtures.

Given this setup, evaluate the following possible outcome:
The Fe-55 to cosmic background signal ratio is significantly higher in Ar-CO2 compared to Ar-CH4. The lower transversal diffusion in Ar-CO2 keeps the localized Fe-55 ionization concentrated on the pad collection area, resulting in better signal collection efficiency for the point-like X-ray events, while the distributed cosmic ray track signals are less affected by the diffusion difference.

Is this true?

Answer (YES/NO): YES